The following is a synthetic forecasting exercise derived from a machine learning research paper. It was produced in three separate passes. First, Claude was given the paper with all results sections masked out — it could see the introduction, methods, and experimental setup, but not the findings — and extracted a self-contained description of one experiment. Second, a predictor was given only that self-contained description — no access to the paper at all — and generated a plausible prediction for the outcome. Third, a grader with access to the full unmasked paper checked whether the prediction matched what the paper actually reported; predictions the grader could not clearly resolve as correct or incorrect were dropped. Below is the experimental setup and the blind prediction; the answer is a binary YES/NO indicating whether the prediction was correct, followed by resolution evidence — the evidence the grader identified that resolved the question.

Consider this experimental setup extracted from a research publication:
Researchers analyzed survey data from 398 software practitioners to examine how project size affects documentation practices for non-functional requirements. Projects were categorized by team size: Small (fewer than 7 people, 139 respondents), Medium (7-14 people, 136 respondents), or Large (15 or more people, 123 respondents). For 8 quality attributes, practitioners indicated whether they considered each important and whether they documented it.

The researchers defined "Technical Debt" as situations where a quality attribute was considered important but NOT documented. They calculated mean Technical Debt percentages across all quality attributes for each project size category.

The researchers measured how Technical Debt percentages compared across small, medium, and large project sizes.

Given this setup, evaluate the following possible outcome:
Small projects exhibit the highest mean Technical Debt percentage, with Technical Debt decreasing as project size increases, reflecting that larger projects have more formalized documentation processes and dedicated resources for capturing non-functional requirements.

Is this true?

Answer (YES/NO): NO